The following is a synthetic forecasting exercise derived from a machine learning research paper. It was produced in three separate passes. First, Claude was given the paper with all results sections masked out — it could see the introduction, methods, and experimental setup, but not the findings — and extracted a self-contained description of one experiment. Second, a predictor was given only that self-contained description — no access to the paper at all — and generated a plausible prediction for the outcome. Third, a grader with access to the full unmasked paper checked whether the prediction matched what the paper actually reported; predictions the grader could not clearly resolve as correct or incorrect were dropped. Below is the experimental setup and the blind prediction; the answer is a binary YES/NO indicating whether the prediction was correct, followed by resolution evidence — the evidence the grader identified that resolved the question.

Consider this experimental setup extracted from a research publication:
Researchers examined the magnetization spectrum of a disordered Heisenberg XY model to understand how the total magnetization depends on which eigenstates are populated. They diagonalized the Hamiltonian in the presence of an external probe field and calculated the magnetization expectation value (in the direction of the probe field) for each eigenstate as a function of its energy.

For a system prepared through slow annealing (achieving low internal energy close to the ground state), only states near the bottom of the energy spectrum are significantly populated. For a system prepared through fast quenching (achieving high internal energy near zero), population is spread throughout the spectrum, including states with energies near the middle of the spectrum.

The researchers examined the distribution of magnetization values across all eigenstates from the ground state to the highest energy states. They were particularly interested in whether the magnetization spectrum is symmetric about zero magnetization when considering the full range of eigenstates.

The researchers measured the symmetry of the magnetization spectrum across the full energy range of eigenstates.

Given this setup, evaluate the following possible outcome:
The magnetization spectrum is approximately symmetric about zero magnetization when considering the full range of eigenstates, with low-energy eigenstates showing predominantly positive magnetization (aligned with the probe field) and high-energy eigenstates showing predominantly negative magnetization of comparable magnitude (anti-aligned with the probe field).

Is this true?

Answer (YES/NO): YES